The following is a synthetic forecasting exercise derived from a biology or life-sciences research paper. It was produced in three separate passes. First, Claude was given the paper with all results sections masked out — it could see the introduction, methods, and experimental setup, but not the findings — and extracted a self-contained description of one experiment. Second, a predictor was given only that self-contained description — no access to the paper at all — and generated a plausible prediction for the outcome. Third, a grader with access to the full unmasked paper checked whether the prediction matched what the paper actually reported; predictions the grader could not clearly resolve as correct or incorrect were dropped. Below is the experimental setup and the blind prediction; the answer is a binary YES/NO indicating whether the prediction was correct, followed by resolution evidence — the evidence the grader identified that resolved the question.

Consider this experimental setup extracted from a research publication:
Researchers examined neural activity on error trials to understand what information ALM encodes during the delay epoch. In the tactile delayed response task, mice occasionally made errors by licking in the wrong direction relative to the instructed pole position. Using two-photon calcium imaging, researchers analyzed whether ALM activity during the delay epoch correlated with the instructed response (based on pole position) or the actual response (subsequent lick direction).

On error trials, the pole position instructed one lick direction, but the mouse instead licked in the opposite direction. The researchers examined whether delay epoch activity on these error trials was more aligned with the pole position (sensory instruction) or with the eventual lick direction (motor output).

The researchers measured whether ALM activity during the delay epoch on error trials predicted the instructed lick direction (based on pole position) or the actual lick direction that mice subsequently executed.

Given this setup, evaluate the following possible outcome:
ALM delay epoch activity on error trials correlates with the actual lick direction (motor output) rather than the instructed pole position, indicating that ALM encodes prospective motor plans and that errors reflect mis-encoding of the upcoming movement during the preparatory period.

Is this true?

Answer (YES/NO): YES